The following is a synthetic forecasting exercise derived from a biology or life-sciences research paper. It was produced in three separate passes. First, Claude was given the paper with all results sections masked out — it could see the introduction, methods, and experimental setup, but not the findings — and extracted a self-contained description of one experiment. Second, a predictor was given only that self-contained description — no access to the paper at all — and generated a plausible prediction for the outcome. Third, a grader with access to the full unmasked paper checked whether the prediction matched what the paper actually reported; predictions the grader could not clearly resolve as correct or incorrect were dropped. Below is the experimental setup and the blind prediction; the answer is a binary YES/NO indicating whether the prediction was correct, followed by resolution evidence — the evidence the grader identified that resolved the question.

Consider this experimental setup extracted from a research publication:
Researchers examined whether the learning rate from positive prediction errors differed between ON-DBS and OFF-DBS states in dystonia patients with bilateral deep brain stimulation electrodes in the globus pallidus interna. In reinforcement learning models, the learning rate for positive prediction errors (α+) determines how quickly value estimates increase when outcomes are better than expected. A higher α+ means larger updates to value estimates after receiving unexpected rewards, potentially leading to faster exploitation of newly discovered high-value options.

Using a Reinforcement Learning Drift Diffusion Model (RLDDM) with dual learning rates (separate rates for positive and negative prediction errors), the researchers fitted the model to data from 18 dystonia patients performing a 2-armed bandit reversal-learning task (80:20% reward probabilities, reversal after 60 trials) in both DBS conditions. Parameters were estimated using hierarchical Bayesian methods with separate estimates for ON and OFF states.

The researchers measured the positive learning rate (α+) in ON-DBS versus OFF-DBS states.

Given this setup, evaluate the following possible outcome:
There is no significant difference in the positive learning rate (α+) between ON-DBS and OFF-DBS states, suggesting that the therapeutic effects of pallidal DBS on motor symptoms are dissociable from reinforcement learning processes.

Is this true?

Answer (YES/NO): NO